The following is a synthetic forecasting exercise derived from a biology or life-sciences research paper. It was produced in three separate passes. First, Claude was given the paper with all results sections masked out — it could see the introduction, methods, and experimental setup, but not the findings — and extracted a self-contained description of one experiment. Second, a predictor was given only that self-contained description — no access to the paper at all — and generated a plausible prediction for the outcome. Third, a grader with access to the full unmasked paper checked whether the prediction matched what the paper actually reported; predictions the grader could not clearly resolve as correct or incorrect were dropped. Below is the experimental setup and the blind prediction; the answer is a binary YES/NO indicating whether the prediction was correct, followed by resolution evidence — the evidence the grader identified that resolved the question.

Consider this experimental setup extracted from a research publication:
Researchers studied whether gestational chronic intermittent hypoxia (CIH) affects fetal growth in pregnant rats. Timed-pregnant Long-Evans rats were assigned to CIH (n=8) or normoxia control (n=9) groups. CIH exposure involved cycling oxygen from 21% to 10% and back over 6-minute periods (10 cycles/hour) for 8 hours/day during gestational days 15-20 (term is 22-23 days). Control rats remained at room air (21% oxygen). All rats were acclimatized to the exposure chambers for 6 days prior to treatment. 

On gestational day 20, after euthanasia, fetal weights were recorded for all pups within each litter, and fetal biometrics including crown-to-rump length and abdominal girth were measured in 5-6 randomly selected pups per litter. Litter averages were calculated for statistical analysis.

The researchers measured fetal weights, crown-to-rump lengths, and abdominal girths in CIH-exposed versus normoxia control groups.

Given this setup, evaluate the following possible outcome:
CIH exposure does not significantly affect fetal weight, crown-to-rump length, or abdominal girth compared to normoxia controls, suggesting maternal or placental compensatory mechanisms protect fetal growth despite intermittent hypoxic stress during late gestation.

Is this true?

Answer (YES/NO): YES